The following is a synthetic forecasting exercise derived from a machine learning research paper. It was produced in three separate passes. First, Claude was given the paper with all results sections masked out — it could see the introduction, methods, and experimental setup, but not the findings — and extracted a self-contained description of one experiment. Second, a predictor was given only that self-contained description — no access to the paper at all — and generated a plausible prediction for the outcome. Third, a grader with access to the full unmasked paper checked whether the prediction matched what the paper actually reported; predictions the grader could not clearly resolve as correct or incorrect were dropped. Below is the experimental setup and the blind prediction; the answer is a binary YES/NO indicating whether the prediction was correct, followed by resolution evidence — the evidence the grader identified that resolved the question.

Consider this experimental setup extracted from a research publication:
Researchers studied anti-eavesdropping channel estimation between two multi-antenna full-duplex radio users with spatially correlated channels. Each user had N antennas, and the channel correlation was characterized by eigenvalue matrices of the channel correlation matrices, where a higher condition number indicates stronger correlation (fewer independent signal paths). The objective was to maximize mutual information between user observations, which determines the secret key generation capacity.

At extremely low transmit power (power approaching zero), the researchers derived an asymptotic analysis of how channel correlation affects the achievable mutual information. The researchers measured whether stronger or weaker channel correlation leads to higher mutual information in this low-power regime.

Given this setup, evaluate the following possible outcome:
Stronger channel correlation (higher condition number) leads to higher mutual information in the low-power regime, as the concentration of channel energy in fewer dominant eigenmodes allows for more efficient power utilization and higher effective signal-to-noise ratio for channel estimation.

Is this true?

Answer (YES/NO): YES